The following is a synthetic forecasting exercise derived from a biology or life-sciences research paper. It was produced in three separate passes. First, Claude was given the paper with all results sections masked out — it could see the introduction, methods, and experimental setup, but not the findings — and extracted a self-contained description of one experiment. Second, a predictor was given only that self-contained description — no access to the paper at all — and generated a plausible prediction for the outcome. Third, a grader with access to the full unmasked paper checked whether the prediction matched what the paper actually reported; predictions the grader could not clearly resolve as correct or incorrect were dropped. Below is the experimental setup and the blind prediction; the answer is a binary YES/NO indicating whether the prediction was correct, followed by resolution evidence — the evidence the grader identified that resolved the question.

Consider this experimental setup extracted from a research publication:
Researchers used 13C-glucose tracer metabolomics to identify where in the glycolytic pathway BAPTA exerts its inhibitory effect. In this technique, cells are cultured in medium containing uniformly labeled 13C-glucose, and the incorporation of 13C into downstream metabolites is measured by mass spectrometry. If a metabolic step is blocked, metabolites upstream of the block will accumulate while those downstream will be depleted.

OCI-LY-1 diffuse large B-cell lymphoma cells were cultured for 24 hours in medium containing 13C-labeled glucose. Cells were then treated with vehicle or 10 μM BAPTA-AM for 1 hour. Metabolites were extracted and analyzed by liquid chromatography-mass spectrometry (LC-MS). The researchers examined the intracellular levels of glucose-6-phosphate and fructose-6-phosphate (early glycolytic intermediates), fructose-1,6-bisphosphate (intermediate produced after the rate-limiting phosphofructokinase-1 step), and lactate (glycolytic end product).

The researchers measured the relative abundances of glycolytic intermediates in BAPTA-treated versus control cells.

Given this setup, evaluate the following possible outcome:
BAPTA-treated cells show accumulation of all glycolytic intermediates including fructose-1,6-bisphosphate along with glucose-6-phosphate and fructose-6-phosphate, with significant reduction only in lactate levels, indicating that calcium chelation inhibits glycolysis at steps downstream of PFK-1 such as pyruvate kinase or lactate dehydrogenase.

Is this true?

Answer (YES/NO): NO